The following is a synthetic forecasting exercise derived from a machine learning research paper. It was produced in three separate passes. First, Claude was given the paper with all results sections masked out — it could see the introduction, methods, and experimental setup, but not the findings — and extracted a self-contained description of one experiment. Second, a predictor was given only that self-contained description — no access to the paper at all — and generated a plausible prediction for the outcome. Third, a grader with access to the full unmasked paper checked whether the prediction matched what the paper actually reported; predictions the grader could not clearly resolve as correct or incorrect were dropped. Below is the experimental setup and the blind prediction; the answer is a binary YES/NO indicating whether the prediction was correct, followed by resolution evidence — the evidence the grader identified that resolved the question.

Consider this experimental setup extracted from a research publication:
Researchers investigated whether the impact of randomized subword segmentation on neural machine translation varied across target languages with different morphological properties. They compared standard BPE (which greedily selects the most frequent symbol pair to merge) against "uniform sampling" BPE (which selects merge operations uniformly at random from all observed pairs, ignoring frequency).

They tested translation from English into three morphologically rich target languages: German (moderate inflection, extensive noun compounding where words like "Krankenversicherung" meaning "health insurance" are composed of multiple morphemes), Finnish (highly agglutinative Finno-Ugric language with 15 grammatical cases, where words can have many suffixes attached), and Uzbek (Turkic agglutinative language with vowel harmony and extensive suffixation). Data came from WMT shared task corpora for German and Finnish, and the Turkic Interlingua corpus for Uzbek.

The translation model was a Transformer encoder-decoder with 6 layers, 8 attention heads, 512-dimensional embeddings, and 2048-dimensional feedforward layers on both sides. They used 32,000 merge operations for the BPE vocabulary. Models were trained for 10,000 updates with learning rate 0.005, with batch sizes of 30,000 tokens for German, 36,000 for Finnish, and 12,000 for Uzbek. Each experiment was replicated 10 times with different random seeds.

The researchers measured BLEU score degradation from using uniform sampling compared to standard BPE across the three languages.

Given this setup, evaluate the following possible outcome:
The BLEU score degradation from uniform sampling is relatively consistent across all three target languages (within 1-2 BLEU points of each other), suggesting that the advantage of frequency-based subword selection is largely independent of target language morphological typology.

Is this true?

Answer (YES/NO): NO